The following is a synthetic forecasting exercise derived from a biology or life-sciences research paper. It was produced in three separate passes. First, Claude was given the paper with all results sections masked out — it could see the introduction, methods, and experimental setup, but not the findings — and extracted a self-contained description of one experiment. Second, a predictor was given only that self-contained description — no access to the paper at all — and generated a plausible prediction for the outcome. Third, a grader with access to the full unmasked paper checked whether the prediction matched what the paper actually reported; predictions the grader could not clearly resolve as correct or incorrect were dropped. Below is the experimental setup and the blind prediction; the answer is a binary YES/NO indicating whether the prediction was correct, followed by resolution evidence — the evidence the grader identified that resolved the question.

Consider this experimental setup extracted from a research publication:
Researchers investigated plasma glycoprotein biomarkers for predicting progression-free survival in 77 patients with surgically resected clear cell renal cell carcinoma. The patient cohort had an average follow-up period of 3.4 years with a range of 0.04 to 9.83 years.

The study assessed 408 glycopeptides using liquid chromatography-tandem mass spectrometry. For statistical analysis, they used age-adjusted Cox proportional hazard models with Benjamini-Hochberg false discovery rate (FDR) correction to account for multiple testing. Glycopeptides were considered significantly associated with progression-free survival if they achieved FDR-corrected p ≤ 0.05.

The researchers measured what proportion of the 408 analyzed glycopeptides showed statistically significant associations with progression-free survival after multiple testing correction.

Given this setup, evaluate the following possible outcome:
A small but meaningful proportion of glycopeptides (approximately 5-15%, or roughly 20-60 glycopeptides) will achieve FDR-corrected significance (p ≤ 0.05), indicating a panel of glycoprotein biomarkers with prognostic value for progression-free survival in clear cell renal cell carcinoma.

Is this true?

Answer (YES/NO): YES